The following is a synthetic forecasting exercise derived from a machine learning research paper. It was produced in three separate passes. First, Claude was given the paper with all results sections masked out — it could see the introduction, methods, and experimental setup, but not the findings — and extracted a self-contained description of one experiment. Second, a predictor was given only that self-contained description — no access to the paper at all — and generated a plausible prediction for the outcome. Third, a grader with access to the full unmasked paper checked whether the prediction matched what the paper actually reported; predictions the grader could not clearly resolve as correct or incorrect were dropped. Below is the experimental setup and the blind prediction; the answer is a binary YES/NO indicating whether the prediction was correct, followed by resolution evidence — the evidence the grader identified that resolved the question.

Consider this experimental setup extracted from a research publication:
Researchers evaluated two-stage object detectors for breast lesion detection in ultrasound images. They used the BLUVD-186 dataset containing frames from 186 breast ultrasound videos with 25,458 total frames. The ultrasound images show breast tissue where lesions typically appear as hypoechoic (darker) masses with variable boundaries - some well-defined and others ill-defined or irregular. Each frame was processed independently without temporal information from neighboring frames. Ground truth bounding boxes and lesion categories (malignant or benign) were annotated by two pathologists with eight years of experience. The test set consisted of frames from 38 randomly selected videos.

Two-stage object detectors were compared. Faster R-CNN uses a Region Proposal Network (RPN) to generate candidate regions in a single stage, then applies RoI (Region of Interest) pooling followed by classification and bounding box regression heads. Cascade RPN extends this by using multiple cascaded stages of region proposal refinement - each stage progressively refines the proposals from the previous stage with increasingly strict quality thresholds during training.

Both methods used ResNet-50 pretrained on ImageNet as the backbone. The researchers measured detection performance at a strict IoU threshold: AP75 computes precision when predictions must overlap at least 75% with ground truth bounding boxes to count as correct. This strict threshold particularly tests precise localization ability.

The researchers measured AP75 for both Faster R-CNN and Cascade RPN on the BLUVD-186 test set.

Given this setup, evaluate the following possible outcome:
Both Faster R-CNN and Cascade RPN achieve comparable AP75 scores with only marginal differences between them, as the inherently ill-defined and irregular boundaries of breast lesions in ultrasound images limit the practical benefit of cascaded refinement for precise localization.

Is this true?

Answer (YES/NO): NO